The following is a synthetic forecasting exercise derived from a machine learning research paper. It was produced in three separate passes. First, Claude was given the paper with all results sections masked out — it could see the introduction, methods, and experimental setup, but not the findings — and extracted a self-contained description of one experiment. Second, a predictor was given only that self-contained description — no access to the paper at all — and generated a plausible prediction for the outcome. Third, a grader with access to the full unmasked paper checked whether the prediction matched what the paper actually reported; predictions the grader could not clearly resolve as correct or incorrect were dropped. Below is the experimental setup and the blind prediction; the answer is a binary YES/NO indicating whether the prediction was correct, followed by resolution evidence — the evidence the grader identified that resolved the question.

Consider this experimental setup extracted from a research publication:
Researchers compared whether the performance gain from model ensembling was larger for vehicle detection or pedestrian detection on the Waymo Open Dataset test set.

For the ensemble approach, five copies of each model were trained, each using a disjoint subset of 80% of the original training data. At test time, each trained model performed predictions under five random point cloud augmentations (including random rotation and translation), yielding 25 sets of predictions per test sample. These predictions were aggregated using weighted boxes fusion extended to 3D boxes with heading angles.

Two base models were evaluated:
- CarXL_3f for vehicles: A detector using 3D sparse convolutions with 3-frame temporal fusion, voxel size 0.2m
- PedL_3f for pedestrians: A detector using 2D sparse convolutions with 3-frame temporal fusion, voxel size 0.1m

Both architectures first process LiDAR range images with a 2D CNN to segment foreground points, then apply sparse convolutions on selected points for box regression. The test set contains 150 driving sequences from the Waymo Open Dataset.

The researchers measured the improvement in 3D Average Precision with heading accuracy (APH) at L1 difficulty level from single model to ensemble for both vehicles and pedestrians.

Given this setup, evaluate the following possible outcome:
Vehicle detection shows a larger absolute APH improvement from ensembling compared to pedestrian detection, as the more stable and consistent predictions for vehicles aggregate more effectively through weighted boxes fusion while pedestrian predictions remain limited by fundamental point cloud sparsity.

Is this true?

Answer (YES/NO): NO